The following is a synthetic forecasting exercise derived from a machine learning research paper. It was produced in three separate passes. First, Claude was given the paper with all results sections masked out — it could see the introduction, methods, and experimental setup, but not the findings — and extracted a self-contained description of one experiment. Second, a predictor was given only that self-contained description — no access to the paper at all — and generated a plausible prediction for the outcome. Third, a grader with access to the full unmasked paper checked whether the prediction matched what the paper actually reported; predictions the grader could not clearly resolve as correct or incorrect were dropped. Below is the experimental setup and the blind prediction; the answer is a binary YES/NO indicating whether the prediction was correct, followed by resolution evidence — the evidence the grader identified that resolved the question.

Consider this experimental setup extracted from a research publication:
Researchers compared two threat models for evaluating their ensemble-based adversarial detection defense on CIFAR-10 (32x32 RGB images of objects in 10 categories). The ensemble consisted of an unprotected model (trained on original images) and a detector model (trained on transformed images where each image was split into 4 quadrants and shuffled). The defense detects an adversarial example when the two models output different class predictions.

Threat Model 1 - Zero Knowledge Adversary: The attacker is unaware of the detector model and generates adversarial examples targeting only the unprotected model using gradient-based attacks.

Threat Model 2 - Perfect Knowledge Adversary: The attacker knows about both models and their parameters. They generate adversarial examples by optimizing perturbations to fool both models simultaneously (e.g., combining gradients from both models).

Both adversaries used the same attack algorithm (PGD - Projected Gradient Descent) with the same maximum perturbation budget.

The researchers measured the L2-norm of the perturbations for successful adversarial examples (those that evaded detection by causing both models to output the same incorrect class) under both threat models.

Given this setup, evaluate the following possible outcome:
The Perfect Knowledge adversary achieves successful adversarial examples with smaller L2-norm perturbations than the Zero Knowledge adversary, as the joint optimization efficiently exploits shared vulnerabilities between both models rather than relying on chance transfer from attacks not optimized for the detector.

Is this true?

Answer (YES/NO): NO